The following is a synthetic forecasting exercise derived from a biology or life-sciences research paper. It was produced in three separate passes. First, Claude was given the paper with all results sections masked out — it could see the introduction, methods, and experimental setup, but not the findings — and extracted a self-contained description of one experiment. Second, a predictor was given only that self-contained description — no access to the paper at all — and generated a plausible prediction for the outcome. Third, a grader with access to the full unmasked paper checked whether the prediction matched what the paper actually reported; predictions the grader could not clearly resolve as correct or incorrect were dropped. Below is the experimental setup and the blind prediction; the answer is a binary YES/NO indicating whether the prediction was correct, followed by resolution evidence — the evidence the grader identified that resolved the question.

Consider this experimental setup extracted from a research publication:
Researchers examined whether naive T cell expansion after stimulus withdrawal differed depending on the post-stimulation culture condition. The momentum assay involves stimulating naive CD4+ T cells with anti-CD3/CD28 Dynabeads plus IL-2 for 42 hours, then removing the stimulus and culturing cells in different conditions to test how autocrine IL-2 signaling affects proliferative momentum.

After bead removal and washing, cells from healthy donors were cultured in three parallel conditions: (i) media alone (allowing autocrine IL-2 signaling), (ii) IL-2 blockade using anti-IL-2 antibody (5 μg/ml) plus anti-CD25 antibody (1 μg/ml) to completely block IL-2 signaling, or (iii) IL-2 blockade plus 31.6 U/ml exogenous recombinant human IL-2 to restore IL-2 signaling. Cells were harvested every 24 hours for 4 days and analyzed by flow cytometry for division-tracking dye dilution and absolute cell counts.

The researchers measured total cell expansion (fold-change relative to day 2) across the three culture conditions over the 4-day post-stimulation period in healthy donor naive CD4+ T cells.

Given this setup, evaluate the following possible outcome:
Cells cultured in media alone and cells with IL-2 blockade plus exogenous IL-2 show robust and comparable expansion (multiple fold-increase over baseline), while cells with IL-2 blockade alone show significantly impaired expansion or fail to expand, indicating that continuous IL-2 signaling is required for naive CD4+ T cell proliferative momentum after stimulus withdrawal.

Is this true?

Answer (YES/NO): NO